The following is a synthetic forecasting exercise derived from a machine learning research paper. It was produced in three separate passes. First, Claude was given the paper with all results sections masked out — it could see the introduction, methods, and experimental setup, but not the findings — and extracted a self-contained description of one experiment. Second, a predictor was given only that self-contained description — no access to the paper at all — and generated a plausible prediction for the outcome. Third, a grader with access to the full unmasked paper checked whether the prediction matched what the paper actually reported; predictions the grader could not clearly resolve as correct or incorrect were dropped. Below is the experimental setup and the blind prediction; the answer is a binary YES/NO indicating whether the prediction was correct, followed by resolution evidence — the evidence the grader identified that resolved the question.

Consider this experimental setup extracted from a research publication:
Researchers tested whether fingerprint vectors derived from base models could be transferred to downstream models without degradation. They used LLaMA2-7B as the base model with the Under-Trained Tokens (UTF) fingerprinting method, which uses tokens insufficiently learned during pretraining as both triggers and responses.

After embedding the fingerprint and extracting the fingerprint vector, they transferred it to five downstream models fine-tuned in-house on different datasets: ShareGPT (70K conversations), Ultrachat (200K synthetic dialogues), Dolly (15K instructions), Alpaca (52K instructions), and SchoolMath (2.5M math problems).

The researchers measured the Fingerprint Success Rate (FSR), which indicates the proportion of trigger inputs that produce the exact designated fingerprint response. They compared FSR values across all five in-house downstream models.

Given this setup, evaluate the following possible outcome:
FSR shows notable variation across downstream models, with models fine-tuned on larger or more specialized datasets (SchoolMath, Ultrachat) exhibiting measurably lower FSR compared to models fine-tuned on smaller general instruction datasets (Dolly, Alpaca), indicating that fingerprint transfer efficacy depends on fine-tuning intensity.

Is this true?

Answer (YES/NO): NO